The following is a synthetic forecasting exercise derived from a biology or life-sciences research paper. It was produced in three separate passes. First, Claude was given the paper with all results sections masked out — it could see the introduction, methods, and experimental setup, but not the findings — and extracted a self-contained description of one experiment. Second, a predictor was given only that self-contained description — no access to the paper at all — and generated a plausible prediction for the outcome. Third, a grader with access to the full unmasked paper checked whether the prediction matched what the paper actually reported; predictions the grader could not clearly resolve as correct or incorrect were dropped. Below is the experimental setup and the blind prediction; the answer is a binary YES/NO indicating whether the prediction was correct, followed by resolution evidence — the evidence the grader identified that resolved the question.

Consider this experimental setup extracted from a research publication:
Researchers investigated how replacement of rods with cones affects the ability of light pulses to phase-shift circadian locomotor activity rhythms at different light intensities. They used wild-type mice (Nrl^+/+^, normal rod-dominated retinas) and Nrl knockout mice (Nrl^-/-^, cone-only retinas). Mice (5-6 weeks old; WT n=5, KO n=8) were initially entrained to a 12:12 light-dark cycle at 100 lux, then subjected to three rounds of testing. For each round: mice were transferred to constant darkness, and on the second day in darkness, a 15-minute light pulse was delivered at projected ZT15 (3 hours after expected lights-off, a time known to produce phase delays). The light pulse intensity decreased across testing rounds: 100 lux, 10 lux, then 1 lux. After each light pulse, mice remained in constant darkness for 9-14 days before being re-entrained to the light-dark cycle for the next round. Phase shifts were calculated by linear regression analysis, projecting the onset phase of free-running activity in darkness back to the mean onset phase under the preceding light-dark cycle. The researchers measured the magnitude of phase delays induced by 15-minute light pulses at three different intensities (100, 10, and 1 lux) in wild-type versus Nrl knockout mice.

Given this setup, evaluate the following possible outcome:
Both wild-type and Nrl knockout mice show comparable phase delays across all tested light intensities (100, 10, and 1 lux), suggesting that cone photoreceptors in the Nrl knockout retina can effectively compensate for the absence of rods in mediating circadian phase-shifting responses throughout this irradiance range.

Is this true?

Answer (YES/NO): YES